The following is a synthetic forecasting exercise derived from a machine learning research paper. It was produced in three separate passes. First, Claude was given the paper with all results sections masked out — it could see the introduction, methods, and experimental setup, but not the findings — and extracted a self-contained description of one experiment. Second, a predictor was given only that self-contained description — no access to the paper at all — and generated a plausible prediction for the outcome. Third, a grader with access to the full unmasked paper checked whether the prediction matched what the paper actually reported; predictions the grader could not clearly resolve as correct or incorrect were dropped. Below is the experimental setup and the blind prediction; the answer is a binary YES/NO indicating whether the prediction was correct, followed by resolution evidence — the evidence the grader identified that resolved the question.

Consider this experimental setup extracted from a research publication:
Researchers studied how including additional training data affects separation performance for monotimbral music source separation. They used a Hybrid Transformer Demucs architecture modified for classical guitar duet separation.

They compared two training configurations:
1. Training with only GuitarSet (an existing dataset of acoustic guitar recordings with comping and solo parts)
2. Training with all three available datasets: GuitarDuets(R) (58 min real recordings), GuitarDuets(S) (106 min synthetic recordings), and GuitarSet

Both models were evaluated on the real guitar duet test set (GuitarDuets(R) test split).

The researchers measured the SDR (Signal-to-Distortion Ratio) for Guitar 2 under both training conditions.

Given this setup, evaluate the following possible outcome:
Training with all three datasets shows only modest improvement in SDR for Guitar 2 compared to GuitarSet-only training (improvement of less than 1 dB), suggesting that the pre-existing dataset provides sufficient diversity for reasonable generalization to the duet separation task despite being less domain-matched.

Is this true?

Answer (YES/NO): NO